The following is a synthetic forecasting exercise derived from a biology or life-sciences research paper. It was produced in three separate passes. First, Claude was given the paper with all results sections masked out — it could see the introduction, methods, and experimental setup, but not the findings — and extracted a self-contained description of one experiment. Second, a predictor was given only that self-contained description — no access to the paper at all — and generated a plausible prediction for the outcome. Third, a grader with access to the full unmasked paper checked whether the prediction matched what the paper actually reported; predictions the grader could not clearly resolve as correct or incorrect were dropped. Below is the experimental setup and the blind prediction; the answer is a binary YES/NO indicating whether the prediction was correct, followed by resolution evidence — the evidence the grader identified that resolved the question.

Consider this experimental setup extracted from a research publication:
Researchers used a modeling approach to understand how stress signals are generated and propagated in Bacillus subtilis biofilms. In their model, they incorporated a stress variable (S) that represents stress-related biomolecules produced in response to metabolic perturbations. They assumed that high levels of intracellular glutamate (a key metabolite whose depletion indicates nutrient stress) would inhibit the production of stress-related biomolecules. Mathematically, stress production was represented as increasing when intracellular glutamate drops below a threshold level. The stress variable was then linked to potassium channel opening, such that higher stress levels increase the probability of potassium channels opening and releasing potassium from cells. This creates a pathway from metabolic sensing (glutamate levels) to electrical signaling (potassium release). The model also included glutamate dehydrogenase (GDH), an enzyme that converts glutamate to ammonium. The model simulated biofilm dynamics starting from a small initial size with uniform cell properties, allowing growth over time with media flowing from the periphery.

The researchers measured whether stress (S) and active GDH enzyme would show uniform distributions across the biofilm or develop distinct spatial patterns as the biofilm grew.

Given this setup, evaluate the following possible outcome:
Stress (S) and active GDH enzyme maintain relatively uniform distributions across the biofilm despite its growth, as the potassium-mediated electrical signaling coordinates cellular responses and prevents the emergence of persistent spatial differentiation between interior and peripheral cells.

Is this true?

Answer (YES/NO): NO